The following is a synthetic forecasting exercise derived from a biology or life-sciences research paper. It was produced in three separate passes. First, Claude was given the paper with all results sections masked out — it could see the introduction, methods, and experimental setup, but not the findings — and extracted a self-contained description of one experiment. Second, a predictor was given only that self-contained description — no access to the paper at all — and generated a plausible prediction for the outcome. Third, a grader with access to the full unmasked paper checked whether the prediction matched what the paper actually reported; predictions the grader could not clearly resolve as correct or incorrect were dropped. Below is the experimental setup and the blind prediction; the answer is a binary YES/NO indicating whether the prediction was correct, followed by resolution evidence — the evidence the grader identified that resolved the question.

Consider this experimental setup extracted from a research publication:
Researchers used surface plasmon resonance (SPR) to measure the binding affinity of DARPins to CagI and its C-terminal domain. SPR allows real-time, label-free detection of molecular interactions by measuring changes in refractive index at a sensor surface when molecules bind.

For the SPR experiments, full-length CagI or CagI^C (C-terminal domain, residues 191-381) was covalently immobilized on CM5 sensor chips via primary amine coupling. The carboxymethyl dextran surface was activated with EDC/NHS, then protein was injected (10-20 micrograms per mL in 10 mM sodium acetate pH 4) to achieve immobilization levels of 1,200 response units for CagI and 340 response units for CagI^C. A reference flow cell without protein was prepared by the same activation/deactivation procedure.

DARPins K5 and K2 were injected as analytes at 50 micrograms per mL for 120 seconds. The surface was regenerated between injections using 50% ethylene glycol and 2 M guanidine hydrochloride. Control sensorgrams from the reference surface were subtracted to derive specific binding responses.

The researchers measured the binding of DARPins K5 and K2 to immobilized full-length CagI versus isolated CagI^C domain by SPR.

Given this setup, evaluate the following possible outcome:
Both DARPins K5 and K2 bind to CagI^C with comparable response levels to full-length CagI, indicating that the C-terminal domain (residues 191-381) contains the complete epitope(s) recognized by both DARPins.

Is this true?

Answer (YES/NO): NO